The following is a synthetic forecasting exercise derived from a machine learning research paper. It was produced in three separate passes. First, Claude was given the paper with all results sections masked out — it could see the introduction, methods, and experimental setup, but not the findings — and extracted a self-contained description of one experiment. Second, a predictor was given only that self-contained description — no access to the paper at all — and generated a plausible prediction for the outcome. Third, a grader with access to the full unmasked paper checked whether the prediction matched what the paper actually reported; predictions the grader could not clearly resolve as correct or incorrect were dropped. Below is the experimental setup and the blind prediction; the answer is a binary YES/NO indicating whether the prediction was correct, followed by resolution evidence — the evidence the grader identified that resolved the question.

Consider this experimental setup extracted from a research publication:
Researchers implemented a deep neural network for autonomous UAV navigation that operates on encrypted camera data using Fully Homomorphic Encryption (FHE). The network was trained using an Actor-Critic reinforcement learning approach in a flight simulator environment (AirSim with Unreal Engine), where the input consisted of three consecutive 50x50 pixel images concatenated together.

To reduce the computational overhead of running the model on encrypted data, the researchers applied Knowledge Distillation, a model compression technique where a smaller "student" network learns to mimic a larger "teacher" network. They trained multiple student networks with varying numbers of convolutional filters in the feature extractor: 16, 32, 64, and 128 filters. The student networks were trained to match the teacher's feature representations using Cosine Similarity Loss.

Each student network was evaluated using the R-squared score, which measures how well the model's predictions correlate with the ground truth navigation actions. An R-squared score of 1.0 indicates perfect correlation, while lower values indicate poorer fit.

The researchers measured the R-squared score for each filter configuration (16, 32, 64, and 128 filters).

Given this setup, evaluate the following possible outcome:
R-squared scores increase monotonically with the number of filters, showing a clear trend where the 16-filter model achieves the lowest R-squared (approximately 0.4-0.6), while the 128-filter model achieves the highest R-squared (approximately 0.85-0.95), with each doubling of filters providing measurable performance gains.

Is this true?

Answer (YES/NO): NO